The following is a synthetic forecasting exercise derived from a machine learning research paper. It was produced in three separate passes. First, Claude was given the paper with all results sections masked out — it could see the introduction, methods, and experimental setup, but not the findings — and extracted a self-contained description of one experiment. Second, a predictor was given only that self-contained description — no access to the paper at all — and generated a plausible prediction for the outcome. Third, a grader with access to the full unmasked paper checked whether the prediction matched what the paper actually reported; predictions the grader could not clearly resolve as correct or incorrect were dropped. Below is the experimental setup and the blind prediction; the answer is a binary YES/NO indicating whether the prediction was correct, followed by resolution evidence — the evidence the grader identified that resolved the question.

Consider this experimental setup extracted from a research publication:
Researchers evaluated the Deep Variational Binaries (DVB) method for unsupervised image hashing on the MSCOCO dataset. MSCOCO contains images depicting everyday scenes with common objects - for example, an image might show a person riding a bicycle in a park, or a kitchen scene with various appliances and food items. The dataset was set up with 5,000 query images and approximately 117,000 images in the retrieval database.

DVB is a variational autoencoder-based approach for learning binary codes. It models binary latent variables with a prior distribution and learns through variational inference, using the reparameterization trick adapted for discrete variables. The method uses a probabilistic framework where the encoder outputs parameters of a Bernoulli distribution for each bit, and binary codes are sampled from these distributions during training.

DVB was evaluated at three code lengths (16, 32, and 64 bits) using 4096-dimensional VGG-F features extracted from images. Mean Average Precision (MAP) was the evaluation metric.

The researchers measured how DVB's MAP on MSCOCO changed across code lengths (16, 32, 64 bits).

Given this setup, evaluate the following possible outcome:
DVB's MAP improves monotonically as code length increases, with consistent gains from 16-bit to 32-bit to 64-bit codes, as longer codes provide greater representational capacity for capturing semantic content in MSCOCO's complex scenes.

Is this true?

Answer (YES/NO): NO